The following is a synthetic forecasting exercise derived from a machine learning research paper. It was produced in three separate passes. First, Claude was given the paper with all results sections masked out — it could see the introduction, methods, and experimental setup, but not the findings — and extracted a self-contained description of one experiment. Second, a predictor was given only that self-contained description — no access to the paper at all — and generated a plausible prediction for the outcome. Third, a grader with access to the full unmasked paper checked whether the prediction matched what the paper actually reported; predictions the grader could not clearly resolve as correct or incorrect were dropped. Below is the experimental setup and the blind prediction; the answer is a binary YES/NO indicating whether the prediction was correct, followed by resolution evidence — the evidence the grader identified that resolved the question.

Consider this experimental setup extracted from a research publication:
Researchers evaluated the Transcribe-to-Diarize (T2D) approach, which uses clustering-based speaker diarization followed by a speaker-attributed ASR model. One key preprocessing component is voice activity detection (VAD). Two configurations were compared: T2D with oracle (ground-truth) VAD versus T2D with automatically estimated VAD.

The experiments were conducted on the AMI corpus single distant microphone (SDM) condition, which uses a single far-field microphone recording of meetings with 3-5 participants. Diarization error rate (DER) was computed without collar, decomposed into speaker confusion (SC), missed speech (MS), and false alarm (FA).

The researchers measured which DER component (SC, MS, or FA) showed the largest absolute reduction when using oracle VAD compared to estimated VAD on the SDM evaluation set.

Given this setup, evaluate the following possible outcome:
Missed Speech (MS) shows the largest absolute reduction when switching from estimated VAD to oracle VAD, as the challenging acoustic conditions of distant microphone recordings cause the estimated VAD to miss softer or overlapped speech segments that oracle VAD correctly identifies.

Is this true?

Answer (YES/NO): YES